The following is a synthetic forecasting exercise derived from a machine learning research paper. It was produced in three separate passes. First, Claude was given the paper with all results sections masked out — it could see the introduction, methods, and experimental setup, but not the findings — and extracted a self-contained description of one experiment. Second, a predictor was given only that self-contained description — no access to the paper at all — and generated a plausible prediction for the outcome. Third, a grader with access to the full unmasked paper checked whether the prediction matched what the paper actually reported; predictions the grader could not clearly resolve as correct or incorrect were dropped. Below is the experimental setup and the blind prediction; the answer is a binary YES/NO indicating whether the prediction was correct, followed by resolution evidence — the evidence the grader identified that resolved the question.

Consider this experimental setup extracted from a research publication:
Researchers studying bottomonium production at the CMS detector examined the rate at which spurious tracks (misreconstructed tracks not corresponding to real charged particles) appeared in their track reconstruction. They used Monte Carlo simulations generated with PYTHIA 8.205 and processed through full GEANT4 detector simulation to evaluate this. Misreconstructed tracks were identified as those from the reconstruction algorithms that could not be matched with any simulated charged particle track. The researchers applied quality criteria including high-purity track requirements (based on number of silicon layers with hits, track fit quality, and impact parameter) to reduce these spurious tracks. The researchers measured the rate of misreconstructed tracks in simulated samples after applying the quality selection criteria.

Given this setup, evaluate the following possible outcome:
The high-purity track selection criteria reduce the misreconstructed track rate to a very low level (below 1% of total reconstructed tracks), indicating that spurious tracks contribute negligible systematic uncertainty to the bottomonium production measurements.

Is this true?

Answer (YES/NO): NO